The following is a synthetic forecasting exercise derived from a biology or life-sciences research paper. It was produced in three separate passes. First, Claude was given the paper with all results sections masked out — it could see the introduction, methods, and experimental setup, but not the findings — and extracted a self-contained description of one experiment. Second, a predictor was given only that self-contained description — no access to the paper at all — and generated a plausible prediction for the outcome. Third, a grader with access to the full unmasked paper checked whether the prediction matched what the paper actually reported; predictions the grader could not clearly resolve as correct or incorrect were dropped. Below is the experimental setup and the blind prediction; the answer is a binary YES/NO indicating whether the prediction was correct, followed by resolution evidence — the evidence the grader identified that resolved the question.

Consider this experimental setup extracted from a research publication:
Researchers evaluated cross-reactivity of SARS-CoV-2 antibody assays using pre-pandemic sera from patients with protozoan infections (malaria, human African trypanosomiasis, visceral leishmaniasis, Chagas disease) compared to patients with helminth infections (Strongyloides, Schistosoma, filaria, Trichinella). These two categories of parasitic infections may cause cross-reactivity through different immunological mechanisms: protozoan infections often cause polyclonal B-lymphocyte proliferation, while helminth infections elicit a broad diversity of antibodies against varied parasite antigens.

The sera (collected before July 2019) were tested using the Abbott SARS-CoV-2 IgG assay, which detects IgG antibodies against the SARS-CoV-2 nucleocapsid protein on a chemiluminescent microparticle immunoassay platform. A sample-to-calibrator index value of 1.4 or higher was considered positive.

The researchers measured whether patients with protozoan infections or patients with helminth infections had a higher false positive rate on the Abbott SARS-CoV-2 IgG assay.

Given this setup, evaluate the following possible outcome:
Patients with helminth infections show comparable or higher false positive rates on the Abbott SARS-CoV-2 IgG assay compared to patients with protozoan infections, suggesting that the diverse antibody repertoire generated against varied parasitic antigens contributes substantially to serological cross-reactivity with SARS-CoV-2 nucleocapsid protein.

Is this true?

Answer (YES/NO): NO